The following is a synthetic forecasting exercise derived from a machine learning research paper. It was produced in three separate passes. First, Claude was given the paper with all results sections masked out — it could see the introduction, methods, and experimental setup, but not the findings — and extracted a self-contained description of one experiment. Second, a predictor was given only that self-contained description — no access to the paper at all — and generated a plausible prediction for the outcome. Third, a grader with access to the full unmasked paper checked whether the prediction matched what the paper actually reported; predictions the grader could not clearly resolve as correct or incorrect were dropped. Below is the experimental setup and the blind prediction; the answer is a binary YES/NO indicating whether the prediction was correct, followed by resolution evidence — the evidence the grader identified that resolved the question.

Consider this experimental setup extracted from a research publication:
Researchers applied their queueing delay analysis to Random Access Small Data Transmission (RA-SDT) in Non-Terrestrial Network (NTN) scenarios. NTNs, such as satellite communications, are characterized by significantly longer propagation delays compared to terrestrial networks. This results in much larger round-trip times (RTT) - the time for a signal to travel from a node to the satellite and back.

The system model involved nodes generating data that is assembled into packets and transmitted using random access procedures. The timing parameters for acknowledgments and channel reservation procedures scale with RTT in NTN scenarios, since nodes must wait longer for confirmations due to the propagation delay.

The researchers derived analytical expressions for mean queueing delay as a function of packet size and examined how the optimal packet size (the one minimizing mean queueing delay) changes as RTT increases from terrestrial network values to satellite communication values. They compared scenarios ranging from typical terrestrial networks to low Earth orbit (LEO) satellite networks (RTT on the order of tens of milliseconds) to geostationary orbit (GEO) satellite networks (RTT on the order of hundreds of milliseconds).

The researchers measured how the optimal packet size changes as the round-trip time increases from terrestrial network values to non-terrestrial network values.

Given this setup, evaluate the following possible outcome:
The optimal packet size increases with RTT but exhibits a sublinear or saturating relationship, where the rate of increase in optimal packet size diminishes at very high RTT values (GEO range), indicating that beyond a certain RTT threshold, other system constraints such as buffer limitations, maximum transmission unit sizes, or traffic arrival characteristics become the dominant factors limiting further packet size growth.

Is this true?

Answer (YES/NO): NO